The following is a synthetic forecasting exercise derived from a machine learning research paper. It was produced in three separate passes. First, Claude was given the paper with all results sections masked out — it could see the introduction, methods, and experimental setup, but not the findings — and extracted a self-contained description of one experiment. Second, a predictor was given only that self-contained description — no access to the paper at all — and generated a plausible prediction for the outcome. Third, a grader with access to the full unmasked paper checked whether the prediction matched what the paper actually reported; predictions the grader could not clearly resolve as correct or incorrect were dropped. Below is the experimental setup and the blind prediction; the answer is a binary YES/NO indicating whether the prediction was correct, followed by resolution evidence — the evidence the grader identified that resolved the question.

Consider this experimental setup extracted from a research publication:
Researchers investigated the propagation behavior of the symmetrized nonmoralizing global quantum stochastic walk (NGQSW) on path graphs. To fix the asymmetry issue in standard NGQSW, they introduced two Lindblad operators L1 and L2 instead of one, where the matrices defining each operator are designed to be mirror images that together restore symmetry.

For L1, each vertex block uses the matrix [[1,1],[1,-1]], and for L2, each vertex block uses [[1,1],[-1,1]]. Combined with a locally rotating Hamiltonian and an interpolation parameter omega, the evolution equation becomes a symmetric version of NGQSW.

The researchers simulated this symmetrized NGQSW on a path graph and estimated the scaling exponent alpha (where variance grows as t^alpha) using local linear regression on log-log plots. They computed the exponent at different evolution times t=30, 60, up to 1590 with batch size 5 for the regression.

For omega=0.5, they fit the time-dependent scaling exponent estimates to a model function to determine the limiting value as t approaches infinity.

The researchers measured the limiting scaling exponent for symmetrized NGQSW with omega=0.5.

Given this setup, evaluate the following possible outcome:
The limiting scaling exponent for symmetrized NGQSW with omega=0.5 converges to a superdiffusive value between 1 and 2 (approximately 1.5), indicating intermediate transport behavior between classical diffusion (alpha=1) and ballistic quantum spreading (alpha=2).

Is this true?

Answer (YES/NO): NO